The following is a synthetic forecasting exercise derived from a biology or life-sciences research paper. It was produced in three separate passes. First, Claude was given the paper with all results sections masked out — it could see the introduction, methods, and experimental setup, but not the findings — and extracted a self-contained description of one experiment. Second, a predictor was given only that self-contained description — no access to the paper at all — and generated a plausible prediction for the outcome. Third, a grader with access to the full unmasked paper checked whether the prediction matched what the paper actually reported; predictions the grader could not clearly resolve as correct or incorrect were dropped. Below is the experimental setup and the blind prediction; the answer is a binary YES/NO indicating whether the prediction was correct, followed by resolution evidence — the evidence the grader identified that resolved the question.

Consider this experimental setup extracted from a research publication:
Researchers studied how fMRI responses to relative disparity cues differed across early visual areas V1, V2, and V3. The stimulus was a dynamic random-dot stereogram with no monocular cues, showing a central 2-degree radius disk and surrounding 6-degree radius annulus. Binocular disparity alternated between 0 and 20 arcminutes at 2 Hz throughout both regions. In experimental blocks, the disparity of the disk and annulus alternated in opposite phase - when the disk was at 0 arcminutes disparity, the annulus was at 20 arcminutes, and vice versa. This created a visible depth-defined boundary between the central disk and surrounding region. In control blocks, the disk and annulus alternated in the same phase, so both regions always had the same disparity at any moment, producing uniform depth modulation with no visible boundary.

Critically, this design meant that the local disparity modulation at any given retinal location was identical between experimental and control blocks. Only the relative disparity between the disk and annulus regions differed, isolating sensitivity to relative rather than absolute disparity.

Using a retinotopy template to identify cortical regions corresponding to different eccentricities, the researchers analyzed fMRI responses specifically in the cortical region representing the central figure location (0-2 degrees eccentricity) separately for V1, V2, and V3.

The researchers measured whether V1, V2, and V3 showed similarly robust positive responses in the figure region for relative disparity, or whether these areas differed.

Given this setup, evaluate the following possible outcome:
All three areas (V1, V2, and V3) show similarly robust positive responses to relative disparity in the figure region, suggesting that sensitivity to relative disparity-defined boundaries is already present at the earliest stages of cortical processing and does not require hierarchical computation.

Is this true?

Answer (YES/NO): NO